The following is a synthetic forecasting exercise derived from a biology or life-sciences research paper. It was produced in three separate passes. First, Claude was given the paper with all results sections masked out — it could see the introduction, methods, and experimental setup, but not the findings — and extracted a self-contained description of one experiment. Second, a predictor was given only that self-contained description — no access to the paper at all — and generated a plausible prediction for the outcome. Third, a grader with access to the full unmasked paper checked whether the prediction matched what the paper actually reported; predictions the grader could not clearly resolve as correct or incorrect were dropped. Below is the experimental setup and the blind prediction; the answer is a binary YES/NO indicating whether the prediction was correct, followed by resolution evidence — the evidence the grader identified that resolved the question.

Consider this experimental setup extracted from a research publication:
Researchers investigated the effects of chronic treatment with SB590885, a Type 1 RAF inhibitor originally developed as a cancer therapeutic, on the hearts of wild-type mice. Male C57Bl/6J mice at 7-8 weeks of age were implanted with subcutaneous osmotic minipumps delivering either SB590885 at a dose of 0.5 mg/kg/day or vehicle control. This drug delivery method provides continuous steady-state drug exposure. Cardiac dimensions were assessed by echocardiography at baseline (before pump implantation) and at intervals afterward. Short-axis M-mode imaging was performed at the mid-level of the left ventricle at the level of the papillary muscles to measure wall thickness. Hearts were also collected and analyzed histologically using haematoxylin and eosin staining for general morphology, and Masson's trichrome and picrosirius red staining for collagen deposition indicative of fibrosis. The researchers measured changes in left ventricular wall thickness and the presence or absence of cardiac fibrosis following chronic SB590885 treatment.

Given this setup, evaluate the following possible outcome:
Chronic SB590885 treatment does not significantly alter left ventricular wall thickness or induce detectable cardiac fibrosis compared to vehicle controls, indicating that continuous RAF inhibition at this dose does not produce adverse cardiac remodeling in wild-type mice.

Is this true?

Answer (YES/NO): NO